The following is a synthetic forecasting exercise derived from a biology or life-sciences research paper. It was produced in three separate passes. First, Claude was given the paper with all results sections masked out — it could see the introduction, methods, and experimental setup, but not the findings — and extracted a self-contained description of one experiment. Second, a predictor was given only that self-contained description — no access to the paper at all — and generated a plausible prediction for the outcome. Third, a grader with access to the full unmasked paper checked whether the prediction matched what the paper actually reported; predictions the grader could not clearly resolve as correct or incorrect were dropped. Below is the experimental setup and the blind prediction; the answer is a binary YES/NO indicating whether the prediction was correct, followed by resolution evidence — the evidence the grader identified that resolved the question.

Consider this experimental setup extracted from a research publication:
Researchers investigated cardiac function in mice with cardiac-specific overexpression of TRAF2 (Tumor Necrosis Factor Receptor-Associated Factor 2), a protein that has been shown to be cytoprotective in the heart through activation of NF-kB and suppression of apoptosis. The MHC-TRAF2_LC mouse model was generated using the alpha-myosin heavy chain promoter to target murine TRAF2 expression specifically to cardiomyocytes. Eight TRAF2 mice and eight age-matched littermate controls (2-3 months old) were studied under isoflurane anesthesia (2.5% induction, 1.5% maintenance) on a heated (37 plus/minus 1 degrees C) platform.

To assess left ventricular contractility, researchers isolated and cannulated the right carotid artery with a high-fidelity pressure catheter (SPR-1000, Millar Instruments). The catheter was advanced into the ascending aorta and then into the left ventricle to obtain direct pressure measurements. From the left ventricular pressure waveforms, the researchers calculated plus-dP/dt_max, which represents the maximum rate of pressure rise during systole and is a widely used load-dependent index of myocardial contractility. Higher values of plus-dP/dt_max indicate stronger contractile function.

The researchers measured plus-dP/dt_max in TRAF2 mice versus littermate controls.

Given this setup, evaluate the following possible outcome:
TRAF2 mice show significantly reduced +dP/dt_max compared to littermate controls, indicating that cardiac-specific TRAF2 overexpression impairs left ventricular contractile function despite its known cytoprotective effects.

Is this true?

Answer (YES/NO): YES